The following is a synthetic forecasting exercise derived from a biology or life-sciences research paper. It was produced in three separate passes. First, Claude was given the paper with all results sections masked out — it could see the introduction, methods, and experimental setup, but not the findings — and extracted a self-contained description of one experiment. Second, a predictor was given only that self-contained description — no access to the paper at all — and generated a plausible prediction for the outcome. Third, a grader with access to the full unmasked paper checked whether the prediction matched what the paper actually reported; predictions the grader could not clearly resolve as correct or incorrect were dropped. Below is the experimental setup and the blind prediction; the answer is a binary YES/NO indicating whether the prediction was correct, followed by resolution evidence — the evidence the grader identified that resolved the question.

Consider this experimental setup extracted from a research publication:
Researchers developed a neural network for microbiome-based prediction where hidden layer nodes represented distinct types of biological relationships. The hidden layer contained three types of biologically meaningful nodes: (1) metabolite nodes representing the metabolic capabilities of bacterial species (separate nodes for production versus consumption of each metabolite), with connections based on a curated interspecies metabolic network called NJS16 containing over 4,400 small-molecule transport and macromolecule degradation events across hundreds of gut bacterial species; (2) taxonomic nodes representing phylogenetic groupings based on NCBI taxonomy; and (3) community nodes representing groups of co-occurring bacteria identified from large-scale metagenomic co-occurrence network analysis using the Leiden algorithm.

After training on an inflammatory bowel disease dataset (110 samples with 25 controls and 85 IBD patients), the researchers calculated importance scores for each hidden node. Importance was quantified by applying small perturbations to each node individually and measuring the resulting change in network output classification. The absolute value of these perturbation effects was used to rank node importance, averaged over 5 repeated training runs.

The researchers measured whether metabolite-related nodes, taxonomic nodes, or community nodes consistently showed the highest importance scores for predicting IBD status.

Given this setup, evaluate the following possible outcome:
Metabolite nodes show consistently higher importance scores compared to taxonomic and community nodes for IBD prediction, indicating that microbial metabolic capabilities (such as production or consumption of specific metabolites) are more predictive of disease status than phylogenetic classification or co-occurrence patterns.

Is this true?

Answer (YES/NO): YES